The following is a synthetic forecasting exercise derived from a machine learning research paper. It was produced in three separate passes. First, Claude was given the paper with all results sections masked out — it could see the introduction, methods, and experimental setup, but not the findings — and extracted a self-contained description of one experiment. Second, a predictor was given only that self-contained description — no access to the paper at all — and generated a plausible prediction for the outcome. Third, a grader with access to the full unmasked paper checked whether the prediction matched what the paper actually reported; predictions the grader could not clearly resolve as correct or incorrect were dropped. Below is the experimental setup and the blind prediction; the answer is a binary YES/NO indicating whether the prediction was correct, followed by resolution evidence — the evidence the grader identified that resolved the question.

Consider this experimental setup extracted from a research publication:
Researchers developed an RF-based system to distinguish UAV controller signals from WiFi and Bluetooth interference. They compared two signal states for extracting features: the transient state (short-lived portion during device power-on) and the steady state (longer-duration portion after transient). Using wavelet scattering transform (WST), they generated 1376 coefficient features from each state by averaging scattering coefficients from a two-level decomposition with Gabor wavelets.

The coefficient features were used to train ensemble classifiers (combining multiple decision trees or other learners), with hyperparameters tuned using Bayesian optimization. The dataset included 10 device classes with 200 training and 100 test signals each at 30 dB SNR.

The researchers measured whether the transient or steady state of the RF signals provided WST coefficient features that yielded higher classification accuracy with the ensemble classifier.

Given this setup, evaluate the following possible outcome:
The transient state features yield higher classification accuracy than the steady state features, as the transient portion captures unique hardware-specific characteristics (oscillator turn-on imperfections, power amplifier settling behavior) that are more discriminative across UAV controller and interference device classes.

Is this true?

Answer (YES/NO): YES